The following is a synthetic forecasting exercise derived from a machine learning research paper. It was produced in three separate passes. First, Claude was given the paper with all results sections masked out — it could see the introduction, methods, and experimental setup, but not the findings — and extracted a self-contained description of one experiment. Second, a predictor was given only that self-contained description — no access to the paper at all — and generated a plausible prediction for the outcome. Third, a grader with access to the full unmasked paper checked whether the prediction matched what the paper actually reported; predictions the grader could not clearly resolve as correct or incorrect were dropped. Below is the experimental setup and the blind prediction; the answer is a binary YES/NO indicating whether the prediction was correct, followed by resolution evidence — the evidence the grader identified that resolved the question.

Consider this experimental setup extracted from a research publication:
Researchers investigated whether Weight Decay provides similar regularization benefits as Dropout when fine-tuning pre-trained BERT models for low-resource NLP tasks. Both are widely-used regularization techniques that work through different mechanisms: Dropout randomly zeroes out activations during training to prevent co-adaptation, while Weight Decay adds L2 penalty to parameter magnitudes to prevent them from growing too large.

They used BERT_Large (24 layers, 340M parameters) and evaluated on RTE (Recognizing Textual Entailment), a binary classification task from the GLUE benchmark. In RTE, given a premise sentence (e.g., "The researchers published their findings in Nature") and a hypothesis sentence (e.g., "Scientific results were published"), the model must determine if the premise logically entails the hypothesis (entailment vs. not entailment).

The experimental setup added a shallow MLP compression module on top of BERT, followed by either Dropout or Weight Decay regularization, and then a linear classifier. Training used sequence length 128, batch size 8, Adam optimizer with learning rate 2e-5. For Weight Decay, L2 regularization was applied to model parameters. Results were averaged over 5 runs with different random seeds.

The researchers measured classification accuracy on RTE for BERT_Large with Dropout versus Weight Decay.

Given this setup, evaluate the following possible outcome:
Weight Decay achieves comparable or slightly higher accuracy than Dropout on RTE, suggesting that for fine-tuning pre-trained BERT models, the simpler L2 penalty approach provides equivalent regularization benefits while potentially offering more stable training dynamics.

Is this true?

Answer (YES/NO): YES